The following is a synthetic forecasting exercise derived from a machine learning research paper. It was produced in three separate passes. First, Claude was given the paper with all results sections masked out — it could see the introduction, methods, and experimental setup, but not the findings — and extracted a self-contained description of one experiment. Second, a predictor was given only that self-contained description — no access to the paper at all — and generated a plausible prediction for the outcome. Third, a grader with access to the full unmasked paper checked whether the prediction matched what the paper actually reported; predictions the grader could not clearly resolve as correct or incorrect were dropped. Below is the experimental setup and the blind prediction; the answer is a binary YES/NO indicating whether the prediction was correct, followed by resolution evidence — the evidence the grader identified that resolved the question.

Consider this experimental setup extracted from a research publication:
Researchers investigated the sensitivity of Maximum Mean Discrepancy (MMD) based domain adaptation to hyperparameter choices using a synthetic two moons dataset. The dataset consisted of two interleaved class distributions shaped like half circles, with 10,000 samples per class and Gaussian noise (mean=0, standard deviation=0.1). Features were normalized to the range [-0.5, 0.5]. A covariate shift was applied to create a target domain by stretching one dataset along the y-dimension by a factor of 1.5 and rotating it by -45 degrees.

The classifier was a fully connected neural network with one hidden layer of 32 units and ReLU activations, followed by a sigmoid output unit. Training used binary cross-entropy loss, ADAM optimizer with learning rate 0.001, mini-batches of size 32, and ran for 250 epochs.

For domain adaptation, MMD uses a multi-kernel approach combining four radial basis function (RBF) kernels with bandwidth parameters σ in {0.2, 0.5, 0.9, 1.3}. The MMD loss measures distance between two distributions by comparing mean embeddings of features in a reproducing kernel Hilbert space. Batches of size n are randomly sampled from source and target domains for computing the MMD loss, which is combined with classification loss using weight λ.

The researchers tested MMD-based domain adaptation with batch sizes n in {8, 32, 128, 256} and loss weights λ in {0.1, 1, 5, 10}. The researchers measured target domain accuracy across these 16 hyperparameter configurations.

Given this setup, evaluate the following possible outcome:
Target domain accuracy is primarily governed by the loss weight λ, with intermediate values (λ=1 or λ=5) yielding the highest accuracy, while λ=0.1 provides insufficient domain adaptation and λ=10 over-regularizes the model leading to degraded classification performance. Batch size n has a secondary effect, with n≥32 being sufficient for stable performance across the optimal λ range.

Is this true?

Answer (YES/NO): NO